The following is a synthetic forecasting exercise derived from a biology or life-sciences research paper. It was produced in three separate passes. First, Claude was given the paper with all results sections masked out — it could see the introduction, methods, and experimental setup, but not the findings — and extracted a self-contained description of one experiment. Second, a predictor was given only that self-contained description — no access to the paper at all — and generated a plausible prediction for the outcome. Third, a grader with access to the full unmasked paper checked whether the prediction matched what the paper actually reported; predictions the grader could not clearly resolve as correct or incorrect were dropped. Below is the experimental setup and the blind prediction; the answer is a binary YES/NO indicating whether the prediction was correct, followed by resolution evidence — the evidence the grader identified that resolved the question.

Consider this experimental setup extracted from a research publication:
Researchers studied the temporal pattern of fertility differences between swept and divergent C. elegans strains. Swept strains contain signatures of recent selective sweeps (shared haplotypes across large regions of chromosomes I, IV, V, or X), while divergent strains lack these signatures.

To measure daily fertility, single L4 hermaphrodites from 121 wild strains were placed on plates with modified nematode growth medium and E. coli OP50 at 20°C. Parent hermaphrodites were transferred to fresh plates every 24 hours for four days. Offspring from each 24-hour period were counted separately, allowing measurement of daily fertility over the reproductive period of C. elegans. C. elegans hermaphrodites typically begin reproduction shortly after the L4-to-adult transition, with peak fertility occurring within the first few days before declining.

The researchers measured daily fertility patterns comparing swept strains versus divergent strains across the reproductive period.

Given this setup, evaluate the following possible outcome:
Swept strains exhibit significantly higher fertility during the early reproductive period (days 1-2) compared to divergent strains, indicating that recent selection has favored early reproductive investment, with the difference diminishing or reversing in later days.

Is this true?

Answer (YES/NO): NO